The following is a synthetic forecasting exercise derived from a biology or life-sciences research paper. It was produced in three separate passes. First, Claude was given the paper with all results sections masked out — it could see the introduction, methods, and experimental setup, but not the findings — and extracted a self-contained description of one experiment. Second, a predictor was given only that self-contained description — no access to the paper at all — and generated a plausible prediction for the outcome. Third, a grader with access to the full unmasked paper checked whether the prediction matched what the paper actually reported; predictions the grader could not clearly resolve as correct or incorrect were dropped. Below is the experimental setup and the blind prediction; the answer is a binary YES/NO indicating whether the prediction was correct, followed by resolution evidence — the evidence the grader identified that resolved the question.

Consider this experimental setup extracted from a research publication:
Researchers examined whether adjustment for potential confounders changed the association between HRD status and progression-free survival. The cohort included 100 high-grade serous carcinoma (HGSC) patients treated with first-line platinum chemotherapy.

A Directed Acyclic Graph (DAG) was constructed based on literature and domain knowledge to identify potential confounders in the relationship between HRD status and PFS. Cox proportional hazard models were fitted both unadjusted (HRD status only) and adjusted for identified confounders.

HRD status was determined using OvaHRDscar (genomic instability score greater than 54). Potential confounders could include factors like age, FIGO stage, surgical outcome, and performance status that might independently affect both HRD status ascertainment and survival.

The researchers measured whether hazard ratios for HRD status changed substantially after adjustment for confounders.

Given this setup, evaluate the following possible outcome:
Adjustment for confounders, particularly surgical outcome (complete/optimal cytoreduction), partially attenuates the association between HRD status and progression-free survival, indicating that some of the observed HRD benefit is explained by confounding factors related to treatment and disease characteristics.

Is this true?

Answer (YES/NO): NO